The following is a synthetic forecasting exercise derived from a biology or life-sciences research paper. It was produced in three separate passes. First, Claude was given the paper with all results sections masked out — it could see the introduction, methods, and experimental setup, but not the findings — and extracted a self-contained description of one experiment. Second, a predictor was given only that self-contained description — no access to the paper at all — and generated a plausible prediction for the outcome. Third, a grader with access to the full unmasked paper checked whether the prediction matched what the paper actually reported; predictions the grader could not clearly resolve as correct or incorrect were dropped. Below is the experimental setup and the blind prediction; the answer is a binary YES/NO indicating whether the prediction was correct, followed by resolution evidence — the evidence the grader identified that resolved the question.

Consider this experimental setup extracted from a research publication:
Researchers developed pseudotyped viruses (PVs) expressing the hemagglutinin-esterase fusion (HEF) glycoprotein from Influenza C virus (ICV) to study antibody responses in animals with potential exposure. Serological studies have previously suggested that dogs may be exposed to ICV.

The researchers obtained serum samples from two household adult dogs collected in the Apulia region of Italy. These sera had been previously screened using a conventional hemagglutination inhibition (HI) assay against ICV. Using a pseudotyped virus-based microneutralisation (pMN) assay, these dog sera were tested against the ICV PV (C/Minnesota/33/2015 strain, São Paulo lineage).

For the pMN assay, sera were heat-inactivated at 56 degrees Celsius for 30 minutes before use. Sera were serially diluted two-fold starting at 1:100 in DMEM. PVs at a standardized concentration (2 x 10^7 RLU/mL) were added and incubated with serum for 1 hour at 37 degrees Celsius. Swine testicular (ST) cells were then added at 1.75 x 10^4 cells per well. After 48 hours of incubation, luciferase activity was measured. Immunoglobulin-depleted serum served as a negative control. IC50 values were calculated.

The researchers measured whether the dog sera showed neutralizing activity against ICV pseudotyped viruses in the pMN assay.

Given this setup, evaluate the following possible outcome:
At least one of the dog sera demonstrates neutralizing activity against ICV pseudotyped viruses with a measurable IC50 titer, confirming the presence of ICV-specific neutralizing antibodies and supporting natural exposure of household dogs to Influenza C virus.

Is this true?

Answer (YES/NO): YES